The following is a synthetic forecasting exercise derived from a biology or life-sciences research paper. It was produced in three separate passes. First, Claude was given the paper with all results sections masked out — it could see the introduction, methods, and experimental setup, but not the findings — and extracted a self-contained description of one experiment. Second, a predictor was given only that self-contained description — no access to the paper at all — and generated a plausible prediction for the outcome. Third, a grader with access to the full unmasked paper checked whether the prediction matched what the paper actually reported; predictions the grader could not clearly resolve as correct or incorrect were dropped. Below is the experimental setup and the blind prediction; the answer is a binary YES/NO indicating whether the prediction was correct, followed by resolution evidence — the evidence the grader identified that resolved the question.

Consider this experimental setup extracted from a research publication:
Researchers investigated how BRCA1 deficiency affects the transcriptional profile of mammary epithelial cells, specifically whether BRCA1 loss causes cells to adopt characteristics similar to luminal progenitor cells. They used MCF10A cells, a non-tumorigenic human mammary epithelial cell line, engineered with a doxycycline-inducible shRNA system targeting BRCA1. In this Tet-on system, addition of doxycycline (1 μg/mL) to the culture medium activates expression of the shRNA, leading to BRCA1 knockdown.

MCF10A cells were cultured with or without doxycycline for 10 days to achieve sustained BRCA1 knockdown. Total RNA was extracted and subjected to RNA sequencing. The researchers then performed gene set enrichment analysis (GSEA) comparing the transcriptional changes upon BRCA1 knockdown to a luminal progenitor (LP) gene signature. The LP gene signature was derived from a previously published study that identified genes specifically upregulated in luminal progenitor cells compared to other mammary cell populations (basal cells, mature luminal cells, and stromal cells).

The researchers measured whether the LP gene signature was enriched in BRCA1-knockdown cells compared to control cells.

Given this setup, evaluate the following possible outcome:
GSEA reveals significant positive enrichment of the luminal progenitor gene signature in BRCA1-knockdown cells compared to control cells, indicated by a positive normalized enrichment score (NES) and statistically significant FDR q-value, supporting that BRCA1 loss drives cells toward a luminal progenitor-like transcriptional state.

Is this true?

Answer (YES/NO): YES